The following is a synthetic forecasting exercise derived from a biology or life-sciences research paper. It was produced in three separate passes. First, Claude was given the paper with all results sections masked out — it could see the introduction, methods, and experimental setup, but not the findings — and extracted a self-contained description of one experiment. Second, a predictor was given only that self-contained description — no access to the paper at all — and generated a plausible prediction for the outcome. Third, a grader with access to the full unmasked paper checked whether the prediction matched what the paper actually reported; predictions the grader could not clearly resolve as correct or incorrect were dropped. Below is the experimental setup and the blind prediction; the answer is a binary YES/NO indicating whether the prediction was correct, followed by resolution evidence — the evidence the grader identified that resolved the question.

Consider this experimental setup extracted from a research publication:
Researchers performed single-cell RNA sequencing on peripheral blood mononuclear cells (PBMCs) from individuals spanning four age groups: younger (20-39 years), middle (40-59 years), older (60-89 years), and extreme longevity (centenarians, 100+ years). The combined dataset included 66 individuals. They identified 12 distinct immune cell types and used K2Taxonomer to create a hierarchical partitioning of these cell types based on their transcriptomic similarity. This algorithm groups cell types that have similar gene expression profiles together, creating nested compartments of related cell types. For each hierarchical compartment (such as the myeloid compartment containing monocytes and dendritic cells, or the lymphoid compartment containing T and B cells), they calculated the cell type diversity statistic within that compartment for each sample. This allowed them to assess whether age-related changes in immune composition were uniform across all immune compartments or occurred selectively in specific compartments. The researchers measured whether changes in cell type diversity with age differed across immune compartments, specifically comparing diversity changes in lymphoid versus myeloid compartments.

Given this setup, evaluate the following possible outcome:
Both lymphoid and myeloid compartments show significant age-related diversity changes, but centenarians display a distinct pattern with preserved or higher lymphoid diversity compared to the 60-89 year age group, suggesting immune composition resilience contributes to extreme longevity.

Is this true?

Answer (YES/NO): NO